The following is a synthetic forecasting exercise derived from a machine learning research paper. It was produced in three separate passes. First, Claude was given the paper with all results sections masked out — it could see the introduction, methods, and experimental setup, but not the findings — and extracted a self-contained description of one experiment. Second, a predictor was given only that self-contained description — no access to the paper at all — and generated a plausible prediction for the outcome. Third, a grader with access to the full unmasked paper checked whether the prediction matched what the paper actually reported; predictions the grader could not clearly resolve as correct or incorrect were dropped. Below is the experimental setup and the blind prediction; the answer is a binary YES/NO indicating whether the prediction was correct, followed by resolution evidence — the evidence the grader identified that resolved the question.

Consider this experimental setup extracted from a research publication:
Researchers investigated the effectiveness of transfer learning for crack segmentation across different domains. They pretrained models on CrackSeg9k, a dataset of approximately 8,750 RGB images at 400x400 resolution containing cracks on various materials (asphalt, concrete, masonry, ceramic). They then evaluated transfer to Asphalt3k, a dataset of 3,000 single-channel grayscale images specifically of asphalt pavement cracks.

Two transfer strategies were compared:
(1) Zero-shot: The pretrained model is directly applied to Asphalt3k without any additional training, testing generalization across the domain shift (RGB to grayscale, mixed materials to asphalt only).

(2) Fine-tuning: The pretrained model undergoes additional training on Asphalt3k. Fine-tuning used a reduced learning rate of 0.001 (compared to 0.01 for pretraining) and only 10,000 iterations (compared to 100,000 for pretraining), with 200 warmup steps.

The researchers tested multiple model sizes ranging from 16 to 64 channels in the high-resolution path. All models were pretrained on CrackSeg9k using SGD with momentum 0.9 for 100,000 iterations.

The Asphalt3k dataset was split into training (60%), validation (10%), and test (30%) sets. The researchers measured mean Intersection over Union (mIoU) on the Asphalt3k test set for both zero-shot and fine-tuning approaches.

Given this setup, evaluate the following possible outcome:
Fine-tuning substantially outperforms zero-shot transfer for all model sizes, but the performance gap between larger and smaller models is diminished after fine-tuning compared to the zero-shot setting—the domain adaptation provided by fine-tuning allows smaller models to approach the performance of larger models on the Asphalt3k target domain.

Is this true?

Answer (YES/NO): YES